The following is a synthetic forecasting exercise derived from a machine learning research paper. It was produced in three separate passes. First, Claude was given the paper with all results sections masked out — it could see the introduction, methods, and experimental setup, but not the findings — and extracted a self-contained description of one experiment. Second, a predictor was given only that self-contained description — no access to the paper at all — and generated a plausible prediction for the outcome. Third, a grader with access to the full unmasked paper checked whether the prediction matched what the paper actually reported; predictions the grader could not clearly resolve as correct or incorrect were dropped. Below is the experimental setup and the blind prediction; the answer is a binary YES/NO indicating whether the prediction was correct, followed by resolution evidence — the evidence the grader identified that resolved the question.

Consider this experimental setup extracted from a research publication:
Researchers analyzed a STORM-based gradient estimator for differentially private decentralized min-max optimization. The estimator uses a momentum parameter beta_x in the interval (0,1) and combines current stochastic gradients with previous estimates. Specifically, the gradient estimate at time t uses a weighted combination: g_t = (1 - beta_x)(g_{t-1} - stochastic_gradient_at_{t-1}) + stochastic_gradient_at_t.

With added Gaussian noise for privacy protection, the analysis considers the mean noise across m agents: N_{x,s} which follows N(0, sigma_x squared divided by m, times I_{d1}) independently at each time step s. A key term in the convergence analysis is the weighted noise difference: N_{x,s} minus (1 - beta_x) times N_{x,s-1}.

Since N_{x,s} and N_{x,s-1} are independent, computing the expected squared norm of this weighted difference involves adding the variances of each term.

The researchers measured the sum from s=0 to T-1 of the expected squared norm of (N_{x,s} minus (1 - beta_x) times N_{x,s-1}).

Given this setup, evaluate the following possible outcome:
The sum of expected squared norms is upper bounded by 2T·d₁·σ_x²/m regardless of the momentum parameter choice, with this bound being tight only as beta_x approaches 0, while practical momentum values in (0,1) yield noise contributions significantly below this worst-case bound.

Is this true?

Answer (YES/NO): YES